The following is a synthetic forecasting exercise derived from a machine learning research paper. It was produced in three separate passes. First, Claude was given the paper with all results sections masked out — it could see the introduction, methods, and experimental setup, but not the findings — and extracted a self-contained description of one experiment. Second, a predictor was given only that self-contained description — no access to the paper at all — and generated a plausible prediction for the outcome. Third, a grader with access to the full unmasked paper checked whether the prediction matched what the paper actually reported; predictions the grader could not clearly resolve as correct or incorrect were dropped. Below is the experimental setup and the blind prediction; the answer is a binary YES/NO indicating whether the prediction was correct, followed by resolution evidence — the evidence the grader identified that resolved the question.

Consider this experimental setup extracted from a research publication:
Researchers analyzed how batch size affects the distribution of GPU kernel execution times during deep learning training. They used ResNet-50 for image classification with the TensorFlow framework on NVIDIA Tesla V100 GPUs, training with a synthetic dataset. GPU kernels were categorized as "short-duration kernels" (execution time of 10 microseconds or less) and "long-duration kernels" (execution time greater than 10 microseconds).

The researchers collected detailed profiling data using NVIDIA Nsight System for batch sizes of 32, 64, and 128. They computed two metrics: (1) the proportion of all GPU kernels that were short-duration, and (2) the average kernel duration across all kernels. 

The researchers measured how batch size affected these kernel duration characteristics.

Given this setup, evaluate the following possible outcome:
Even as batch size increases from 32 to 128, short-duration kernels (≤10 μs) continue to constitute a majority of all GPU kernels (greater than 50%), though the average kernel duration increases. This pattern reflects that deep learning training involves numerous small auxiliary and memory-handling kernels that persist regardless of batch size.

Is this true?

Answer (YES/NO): YES